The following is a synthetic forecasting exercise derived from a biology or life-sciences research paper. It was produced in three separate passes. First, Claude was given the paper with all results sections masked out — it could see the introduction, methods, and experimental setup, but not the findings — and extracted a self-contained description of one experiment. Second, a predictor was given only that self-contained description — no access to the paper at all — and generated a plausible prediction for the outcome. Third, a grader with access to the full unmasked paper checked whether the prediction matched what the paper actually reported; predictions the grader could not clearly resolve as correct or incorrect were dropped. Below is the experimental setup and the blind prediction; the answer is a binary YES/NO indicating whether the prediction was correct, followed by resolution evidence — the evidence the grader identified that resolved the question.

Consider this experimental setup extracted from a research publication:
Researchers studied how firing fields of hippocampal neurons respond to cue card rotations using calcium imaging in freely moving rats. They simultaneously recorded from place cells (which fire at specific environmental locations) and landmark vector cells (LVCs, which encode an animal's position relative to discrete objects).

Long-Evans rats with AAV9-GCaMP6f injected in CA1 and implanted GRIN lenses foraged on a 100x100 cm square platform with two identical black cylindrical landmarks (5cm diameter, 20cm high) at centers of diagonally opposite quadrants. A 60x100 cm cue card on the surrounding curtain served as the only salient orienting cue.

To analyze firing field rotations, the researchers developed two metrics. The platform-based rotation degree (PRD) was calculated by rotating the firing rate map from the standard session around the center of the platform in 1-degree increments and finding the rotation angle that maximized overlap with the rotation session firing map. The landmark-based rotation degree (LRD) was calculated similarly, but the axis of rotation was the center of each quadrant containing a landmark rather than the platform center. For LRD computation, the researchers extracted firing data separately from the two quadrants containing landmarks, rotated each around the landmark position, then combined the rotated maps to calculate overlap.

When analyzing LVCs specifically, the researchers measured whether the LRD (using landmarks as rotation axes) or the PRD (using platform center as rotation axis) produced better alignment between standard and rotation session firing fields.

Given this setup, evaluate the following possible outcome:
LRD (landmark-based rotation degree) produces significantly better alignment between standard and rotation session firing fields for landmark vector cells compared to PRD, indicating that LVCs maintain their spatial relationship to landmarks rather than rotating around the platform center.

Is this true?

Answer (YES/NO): YES